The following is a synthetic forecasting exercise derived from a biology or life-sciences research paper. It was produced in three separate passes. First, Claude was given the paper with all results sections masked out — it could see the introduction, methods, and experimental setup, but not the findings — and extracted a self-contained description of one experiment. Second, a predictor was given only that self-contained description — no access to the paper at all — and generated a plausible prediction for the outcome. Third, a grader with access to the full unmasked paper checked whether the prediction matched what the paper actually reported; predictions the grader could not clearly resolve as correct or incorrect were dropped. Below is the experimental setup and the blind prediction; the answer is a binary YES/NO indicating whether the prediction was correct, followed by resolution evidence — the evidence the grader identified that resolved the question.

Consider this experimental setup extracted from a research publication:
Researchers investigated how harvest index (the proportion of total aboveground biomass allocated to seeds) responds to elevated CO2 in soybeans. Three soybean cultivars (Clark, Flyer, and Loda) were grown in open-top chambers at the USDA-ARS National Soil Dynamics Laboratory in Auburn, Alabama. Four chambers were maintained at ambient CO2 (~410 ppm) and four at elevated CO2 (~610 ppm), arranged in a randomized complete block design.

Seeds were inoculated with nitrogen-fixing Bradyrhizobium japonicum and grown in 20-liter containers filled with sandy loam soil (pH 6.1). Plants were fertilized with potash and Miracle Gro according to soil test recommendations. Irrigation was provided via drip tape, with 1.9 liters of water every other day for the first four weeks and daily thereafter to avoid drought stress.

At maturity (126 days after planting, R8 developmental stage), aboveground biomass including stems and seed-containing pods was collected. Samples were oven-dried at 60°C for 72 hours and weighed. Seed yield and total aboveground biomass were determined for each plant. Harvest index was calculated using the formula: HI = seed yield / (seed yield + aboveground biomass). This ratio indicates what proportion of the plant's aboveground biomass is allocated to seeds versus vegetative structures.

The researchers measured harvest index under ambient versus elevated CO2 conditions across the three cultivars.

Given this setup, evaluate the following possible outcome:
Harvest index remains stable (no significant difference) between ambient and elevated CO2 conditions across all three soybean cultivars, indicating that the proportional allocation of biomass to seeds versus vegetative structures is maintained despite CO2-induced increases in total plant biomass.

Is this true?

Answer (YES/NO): NO